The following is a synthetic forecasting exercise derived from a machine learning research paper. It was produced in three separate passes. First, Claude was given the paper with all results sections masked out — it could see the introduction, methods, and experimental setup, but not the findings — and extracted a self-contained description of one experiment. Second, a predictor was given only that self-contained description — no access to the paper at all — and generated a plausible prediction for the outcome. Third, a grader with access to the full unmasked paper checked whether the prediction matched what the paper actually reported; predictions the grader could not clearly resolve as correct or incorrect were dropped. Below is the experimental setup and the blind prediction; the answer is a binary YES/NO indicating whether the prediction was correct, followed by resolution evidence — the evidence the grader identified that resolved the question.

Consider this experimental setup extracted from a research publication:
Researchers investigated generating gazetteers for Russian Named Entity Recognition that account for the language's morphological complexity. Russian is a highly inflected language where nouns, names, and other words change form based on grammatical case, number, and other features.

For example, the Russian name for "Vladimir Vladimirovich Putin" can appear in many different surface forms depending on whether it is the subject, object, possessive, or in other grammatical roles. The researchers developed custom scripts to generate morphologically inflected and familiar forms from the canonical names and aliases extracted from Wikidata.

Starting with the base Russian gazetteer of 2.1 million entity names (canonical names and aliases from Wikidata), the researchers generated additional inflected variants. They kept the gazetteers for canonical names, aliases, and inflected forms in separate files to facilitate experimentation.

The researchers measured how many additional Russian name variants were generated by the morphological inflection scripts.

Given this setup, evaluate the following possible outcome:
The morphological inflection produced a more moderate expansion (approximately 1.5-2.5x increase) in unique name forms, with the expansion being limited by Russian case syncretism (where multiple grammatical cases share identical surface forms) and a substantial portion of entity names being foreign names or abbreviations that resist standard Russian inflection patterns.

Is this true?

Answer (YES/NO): NO